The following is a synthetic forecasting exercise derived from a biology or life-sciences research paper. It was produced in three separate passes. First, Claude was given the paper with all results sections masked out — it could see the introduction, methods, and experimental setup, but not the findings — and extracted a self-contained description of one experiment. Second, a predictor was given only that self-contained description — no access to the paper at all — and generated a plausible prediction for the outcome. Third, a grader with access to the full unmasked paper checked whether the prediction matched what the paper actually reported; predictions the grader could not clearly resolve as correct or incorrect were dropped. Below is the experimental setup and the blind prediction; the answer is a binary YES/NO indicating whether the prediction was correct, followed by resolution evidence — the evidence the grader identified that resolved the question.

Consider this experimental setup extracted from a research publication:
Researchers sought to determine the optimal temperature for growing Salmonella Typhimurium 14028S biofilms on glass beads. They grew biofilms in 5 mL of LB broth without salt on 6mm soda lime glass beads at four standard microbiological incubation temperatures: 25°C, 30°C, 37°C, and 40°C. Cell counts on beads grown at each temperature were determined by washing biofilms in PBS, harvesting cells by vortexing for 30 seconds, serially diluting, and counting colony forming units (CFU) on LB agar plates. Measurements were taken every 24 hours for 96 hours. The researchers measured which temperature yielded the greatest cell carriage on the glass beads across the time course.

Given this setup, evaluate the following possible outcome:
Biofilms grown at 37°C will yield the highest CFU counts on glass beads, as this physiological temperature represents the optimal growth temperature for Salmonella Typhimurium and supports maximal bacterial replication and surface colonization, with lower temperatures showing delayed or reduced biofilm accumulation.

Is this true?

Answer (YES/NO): NO